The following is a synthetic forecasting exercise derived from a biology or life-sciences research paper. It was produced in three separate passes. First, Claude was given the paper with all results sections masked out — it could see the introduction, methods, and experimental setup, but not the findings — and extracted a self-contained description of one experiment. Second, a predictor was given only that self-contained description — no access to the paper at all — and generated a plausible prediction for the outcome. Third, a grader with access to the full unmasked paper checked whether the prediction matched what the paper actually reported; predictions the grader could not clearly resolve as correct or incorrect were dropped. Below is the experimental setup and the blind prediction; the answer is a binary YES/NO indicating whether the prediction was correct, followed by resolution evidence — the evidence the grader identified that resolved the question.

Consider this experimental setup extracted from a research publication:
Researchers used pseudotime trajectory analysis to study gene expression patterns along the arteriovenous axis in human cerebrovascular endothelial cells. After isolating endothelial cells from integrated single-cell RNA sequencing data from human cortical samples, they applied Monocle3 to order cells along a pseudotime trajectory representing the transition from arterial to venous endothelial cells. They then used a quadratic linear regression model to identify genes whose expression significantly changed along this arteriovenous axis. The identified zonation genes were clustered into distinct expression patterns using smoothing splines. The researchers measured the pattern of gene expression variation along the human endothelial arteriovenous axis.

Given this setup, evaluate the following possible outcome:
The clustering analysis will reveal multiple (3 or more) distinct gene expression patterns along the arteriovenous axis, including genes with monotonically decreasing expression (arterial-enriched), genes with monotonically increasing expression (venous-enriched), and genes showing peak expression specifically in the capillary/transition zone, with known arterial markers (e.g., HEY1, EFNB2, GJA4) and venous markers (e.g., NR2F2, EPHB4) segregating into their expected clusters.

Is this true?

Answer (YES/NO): YES